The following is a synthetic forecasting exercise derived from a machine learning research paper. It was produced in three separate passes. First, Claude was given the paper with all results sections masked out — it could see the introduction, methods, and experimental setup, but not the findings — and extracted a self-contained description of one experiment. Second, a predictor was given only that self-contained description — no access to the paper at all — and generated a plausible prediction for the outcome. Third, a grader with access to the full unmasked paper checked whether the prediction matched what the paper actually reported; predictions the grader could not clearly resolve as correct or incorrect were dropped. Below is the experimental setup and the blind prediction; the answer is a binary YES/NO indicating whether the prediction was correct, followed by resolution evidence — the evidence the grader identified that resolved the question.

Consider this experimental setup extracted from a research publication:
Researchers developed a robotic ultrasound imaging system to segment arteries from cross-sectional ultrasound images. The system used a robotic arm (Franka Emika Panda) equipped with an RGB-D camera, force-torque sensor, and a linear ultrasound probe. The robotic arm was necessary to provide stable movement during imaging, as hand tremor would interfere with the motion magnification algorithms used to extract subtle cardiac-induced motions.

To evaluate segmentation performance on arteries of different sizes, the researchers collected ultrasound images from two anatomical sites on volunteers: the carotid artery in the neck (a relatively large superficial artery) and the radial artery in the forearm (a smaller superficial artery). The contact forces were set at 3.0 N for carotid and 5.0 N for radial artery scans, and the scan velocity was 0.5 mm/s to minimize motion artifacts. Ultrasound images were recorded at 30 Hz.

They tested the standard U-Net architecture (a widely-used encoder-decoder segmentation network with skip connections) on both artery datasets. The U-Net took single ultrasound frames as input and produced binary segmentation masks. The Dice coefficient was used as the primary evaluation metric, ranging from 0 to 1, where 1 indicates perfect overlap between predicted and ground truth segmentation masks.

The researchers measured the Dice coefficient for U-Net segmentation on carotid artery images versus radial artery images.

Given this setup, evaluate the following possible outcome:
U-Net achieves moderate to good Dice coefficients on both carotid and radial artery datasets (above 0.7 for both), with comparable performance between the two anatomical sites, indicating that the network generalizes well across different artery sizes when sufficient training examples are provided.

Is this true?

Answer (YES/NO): NO